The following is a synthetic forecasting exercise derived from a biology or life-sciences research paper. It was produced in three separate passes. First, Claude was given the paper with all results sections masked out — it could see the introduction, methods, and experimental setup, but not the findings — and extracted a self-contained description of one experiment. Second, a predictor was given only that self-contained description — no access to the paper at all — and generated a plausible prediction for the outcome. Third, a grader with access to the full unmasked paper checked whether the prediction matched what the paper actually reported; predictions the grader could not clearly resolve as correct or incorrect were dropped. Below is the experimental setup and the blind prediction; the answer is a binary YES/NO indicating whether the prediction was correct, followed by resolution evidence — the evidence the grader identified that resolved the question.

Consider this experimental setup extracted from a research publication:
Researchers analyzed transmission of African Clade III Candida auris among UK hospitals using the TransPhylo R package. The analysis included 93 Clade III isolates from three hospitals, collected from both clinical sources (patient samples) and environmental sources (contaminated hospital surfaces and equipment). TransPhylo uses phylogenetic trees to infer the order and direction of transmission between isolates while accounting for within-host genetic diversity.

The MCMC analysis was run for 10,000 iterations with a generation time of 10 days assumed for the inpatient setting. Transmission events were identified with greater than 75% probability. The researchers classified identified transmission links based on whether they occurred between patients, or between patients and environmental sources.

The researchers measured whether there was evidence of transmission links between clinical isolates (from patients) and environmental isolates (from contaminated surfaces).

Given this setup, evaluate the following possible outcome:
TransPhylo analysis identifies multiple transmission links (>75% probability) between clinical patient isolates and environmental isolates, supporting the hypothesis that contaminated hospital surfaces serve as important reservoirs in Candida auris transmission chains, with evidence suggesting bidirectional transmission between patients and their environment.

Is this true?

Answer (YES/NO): NO